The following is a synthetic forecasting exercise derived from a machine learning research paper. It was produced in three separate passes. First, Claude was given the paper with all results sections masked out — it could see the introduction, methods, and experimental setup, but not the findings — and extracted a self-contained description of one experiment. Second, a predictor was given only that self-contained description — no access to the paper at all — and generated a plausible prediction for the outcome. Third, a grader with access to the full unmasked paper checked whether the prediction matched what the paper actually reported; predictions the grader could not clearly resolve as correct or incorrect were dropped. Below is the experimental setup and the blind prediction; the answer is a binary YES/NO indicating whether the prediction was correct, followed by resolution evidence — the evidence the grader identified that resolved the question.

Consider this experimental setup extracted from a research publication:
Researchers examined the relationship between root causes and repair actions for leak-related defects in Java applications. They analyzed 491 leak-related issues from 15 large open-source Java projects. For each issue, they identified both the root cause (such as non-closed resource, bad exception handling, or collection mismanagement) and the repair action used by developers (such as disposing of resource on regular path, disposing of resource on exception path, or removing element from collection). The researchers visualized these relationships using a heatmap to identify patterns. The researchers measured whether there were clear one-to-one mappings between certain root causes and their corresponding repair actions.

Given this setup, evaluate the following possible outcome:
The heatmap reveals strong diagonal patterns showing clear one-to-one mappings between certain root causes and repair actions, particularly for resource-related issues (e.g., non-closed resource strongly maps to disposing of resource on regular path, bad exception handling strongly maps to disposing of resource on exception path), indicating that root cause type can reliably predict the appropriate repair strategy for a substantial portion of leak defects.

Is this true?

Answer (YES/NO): YES